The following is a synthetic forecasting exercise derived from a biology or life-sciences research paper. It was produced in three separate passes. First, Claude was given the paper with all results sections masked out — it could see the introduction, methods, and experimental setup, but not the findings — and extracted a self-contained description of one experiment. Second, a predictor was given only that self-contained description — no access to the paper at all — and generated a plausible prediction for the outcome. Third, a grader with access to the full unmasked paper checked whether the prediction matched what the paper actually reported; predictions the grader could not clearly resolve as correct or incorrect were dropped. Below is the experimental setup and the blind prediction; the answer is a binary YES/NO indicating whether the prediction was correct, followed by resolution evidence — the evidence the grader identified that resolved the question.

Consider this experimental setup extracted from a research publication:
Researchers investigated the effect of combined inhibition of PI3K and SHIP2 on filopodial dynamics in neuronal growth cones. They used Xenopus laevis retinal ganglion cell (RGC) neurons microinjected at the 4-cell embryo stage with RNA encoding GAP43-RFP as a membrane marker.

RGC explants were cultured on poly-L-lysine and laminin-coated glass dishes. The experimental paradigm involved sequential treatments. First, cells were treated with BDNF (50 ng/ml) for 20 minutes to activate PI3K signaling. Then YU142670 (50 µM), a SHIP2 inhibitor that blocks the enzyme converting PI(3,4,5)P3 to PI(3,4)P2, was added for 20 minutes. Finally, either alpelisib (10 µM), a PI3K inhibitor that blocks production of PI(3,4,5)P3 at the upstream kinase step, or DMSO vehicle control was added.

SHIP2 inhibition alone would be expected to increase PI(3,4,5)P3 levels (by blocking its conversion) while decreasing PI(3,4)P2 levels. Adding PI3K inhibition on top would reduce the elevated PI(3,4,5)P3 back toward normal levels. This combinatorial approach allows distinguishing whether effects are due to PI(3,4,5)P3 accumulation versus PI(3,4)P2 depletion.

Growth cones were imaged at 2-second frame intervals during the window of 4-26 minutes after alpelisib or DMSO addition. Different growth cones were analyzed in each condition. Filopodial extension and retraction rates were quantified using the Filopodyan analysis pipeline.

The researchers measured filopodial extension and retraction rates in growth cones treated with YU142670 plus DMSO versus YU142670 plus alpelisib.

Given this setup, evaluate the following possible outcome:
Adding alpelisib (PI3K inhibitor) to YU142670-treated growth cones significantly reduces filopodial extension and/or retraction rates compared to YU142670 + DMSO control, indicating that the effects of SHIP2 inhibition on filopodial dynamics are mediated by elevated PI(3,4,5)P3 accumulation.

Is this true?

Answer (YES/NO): NO